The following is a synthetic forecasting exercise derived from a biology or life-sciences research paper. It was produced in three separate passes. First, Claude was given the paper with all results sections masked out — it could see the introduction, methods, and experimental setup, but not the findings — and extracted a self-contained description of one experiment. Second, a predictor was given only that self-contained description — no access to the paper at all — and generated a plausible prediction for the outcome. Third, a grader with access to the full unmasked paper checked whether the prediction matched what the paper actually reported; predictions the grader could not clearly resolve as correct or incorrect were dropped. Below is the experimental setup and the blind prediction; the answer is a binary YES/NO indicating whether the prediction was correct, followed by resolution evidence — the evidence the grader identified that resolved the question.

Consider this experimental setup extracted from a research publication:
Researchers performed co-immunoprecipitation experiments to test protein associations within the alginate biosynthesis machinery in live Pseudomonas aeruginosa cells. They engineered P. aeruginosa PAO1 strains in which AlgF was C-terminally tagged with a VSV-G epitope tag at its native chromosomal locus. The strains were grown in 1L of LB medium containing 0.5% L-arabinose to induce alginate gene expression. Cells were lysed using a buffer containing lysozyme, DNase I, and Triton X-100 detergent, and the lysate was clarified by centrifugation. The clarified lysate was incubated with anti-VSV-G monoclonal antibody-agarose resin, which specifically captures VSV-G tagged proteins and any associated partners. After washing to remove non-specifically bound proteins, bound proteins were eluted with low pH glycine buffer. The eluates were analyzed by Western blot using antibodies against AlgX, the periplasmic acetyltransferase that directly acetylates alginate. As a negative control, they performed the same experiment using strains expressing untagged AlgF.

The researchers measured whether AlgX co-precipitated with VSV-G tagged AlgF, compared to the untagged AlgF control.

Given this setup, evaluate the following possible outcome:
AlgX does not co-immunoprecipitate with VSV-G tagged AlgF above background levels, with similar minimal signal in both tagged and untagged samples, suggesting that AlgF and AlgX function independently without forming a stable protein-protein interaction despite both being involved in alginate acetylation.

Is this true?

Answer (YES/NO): NO